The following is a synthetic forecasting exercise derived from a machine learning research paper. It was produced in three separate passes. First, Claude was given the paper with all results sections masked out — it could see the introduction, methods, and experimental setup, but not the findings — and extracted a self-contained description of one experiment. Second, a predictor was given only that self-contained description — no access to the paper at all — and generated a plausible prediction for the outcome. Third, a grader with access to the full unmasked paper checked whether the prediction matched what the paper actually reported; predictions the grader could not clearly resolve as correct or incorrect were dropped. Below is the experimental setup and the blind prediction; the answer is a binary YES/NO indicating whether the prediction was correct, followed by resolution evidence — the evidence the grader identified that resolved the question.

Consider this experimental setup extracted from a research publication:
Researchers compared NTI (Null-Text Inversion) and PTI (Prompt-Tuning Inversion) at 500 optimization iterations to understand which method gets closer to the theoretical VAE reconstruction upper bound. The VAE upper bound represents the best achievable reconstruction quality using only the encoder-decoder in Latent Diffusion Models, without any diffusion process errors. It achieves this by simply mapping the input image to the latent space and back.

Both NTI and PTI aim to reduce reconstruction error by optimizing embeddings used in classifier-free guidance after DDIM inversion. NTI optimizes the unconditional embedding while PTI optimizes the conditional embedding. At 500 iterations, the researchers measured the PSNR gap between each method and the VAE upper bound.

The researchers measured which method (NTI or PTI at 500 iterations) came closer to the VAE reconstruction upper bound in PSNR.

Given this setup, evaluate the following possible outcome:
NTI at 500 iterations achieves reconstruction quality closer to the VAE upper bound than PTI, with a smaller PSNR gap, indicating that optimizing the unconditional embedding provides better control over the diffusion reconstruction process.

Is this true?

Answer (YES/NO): NO